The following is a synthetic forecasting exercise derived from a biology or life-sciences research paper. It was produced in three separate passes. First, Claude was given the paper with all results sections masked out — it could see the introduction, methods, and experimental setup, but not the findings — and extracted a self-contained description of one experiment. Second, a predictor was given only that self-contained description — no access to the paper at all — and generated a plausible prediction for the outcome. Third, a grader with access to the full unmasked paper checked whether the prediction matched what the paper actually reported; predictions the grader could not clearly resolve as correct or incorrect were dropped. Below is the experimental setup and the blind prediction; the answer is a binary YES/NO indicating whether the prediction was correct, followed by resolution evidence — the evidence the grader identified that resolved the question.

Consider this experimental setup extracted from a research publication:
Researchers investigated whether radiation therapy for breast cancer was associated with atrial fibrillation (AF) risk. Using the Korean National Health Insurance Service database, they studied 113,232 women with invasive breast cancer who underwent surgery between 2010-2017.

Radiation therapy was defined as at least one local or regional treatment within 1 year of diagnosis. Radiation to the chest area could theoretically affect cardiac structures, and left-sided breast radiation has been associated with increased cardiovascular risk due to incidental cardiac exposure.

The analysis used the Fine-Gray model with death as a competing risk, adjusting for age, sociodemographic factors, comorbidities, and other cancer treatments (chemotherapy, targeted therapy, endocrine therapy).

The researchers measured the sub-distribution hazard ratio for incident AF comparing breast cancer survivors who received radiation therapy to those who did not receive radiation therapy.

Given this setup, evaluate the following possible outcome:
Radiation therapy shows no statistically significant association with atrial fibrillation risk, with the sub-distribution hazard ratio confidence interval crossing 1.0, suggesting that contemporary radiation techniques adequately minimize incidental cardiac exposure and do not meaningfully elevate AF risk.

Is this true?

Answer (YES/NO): YES